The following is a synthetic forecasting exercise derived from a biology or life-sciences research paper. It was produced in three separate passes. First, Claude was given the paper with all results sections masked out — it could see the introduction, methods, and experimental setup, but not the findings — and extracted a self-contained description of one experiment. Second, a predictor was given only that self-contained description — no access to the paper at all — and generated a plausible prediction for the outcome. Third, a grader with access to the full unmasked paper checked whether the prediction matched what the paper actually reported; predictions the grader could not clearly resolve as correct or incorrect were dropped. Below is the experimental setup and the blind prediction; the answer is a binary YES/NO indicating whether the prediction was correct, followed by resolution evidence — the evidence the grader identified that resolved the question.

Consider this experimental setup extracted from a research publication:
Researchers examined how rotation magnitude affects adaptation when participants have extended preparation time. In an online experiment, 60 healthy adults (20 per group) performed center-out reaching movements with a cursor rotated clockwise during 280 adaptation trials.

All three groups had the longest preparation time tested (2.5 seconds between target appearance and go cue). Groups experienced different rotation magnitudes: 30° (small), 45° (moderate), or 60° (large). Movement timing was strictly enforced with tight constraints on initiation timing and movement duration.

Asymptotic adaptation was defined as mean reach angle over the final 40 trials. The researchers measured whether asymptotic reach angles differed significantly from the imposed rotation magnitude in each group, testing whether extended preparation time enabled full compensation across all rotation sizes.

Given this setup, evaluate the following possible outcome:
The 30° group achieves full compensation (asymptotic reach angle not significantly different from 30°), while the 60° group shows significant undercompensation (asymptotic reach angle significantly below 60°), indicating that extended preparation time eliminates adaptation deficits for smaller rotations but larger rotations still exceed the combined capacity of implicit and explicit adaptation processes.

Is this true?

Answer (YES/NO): NO